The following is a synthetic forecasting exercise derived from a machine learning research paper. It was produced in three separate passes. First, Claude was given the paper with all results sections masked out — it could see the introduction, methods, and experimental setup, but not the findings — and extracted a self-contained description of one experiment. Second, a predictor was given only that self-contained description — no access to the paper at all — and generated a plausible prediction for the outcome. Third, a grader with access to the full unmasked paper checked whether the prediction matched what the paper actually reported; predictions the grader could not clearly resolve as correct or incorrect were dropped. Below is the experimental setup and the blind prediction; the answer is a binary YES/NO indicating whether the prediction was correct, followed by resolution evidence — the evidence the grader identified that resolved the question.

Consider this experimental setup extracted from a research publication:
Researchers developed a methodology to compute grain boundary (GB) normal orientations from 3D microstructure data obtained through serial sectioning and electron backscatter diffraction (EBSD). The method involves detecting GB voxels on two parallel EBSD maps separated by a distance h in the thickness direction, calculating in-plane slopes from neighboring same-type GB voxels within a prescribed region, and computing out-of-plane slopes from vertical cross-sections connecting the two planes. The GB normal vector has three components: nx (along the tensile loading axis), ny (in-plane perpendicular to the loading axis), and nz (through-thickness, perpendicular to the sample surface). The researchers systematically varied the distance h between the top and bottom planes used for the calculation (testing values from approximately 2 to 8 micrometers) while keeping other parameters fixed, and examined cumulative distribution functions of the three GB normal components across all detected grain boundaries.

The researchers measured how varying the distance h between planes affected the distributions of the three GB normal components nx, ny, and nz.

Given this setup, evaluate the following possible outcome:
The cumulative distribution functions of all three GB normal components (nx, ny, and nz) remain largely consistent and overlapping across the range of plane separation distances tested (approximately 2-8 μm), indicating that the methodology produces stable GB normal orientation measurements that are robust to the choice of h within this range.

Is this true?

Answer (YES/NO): NO